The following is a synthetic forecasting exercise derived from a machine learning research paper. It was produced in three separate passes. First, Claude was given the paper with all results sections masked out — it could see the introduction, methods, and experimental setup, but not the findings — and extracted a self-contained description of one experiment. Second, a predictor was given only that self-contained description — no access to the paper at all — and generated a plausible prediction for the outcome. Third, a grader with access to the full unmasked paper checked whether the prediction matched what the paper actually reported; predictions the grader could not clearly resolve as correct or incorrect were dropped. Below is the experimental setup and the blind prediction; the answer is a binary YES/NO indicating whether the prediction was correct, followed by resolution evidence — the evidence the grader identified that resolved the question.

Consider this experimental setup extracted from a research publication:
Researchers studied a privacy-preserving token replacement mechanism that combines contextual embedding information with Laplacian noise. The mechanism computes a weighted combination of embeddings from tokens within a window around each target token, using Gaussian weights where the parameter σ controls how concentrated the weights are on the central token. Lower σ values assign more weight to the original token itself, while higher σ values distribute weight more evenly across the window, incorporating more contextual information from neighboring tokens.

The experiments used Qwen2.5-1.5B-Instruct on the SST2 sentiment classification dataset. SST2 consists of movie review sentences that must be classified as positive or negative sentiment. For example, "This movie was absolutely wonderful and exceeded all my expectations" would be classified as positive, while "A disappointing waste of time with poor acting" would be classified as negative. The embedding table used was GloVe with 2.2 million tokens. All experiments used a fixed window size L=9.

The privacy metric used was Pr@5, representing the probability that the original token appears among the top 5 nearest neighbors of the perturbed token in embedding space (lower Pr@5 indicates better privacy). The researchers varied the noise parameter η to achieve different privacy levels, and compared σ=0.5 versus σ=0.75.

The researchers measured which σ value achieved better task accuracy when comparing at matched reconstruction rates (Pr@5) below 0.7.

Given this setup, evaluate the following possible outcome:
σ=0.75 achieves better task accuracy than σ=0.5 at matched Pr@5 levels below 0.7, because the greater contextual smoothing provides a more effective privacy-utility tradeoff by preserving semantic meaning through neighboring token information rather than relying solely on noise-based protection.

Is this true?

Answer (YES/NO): YES